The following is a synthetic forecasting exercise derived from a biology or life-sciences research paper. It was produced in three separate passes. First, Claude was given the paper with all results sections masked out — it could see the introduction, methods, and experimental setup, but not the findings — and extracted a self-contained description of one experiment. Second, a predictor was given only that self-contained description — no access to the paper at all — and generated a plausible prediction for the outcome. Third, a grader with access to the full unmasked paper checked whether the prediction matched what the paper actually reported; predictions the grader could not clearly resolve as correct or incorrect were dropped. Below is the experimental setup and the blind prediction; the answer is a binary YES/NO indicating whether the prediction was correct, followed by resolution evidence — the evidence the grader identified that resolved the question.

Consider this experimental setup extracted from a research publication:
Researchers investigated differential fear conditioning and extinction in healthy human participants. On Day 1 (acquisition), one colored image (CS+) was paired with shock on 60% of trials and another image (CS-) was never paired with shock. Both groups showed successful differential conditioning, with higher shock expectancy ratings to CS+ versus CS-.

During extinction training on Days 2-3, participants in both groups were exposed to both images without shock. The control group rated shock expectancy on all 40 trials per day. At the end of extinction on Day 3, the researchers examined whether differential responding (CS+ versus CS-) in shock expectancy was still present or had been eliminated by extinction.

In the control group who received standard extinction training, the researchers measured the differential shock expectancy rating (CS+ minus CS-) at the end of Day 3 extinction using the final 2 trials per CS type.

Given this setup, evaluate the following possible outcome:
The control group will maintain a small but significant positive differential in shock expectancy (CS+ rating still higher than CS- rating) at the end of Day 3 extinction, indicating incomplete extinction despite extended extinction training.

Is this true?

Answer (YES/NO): NO